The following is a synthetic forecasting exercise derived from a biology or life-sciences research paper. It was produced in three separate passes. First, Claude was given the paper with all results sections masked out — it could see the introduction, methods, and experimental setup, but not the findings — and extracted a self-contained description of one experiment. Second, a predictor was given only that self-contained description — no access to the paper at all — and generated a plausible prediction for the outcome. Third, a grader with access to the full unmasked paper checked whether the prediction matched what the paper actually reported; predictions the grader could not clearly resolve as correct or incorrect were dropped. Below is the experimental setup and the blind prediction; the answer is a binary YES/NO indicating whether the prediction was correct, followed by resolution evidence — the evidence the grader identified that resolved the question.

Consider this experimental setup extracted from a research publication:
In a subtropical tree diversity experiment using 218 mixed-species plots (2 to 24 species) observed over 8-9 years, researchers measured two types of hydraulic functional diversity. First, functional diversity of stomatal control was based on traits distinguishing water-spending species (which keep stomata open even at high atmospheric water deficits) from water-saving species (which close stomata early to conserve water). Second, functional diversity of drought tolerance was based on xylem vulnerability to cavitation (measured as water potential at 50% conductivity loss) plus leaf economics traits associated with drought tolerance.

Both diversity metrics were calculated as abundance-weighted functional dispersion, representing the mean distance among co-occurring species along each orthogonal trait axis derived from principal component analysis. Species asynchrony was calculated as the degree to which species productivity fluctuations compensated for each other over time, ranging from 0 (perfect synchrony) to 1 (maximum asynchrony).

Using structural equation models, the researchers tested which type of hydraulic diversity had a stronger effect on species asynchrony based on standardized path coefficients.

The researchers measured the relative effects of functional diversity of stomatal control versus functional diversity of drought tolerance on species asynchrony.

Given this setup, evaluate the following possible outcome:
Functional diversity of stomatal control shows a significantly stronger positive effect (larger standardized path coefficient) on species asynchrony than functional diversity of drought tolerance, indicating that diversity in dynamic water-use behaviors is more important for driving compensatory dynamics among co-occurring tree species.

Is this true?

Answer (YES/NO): NO